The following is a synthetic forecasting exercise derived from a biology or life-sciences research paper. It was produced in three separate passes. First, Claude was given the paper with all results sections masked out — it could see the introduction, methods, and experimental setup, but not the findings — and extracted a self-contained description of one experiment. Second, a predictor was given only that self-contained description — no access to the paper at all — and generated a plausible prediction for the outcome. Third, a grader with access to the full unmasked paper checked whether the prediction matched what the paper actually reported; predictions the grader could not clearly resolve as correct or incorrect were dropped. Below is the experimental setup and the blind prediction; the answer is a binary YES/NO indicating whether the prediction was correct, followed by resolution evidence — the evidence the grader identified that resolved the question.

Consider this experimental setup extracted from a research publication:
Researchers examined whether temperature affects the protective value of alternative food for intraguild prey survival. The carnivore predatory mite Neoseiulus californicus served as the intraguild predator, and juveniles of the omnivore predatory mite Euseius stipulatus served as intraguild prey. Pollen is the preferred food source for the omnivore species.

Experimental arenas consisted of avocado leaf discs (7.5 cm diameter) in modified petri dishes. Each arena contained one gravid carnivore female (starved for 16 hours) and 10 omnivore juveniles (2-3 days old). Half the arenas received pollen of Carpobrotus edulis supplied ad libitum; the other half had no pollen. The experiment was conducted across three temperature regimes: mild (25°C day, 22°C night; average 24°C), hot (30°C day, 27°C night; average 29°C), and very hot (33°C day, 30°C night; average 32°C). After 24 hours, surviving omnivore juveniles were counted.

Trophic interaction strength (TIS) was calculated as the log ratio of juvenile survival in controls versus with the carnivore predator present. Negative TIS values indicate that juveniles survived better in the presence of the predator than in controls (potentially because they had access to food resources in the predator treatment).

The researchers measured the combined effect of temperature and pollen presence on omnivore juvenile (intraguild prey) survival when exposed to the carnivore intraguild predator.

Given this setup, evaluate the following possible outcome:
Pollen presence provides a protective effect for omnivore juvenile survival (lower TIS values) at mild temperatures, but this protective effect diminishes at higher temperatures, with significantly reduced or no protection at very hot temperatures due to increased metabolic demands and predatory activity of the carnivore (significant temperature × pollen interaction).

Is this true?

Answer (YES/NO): NO